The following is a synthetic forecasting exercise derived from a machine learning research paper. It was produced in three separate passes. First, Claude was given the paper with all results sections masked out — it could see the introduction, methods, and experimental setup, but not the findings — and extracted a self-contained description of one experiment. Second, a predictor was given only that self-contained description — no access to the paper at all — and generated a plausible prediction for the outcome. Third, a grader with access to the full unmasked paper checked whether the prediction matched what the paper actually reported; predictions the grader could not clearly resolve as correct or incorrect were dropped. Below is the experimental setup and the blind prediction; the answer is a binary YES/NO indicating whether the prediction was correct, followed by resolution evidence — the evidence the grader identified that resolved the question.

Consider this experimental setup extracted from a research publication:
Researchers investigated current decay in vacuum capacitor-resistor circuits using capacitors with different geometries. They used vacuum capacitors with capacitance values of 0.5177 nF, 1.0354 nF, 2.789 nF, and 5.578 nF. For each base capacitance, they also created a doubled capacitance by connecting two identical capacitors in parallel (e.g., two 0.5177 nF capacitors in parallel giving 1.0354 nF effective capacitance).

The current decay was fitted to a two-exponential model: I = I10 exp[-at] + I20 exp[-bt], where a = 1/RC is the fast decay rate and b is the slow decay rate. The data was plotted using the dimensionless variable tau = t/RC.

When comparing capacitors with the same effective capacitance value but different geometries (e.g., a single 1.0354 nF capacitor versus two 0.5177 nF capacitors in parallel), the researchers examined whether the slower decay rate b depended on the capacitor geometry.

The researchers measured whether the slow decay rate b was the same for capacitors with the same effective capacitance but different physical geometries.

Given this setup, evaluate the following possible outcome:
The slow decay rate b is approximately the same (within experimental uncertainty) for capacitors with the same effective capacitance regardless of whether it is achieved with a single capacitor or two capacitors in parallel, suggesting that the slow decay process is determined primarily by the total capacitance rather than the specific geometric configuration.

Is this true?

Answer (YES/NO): NO